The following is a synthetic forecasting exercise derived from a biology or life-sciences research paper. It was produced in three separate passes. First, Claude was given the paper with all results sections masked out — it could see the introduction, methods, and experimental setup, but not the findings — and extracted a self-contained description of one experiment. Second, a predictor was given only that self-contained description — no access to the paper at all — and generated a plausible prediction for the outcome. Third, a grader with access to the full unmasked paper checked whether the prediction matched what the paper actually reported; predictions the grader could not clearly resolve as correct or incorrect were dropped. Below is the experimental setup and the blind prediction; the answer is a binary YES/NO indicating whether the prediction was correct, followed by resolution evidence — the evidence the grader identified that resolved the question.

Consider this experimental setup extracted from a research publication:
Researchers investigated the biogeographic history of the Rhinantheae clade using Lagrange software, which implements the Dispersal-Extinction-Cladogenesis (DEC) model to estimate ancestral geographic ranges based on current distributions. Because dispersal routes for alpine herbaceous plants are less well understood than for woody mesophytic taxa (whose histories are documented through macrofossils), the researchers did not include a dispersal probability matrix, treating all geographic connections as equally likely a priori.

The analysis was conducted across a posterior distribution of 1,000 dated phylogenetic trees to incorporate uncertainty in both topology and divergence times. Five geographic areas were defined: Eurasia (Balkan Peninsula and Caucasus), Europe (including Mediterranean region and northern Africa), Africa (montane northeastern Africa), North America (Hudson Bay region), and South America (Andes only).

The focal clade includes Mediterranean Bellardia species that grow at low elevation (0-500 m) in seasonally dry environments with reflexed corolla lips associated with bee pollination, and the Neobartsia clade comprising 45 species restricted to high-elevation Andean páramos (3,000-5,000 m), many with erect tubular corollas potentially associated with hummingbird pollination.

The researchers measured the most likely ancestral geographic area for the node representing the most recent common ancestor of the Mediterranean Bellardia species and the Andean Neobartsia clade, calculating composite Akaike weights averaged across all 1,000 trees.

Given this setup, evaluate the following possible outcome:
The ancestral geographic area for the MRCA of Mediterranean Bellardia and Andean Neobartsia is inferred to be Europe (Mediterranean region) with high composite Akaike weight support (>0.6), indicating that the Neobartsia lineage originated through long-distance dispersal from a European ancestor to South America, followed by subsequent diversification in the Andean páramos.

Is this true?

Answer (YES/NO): NO